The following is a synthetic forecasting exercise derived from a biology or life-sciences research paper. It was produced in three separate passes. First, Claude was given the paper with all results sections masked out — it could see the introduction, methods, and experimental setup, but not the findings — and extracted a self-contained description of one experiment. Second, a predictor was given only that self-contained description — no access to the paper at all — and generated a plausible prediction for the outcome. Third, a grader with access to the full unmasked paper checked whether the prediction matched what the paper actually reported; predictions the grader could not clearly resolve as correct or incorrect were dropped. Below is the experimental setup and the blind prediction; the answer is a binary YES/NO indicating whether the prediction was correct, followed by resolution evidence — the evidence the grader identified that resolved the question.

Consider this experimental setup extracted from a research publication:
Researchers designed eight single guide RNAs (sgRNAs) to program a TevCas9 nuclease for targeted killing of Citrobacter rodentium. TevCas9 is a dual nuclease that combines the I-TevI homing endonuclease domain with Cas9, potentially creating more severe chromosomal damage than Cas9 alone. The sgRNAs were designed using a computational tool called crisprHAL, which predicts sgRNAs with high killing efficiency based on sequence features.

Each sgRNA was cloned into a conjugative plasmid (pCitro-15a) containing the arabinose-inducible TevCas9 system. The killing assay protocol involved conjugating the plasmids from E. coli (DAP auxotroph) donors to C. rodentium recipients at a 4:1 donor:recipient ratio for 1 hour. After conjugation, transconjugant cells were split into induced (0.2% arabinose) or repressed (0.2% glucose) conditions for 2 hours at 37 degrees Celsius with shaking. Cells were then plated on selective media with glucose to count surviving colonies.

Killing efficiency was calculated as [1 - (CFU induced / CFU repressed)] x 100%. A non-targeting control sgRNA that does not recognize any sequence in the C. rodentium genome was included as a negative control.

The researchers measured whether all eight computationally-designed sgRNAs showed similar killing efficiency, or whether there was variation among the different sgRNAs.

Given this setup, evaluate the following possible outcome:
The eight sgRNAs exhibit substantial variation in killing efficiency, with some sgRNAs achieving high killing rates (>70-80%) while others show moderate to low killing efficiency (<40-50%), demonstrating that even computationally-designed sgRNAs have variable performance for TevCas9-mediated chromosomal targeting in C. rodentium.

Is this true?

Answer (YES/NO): NO